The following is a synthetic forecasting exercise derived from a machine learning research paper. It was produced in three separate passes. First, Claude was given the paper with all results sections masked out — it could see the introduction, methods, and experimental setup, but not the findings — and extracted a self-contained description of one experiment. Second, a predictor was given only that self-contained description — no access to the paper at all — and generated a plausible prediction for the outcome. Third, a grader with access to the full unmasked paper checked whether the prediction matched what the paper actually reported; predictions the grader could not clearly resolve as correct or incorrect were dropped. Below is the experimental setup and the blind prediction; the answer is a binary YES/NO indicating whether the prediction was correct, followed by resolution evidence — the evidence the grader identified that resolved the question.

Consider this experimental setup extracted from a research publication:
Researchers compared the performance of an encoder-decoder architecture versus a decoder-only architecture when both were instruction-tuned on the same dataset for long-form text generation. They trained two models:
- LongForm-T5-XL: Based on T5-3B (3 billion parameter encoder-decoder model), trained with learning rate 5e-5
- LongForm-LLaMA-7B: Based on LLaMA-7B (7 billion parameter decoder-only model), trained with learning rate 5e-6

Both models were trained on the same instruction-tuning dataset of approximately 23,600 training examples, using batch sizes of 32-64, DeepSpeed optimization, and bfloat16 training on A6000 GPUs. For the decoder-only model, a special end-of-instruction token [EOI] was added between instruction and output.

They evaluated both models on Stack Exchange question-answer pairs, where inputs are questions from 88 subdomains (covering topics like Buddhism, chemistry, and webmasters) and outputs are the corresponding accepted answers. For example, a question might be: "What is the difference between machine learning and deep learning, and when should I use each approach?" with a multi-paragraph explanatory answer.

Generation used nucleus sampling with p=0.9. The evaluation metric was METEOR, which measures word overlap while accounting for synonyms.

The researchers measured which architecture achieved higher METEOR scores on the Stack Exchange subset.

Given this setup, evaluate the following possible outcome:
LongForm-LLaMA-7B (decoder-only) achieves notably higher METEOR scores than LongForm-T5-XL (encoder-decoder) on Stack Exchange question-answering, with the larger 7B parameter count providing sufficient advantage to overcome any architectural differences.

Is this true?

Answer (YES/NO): NO